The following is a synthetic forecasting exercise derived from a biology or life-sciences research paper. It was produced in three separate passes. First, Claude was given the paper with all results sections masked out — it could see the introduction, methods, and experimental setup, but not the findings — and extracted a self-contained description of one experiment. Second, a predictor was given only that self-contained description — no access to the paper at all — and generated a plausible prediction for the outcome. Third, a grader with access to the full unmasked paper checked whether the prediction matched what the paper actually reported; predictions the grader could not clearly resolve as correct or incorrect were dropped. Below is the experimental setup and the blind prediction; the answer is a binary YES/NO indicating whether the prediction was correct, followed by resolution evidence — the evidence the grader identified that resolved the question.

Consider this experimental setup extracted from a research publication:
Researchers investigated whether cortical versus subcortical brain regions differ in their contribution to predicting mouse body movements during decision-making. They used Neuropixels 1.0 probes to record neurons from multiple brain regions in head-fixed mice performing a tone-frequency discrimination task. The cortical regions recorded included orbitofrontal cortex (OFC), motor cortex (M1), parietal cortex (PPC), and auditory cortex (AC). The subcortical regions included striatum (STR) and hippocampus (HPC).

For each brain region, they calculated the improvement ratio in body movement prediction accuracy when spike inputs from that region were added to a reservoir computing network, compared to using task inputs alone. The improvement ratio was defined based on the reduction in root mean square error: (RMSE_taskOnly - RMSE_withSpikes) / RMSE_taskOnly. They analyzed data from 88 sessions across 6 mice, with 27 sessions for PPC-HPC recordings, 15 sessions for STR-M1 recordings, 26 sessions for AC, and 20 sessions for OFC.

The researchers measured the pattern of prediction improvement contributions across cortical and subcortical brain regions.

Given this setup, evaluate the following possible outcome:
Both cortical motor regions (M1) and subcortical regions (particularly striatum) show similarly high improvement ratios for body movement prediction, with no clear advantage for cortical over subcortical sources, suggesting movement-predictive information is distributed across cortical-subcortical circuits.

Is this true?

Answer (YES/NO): NO